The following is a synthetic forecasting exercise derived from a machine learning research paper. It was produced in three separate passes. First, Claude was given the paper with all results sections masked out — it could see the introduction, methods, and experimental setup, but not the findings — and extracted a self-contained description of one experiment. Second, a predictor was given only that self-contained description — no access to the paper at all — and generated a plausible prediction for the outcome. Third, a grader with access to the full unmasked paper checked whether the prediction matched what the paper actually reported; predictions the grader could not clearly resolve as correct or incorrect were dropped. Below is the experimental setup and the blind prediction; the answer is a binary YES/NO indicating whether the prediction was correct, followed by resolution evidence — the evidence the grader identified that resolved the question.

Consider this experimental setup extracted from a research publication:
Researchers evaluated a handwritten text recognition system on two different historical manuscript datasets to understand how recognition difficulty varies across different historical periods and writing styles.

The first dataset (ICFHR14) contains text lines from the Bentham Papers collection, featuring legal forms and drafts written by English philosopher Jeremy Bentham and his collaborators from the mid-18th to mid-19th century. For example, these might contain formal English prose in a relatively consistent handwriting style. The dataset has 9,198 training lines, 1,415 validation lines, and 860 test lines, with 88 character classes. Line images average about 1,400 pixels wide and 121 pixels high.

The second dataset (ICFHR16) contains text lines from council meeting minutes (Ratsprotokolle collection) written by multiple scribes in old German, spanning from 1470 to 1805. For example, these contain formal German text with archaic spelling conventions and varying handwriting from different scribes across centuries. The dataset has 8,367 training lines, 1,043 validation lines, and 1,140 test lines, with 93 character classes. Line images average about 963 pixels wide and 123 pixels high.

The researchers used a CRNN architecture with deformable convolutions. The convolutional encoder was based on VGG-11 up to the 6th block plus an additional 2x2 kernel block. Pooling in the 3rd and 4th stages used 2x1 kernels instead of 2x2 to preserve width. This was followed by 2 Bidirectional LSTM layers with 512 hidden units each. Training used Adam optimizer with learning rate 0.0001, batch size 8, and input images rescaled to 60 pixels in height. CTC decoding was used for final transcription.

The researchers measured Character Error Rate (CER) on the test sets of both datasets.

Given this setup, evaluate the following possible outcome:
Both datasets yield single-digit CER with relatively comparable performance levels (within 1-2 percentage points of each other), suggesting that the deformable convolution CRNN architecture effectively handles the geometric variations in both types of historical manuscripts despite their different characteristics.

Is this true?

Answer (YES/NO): YES